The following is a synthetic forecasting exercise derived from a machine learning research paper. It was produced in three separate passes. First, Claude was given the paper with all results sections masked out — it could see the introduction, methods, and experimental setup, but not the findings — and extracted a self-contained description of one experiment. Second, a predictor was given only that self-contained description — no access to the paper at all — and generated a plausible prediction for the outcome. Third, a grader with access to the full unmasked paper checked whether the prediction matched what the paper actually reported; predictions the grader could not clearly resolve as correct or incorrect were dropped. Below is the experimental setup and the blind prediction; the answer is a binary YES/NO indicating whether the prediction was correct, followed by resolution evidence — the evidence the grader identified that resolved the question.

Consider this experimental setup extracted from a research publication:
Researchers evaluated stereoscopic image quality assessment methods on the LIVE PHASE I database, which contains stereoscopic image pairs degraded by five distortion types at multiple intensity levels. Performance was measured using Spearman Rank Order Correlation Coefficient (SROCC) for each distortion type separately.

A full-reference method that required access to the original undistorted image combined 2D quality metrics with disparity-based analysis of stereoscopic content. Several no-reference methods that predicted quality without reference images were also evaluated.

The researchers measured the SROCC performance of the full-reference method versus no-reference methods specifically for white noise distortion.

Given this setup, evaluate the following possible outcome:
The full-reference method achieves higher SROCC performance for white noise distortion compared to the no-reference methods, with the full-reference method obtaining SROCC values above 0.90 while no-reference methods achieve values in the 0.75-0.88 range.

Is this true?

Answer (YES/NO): NO